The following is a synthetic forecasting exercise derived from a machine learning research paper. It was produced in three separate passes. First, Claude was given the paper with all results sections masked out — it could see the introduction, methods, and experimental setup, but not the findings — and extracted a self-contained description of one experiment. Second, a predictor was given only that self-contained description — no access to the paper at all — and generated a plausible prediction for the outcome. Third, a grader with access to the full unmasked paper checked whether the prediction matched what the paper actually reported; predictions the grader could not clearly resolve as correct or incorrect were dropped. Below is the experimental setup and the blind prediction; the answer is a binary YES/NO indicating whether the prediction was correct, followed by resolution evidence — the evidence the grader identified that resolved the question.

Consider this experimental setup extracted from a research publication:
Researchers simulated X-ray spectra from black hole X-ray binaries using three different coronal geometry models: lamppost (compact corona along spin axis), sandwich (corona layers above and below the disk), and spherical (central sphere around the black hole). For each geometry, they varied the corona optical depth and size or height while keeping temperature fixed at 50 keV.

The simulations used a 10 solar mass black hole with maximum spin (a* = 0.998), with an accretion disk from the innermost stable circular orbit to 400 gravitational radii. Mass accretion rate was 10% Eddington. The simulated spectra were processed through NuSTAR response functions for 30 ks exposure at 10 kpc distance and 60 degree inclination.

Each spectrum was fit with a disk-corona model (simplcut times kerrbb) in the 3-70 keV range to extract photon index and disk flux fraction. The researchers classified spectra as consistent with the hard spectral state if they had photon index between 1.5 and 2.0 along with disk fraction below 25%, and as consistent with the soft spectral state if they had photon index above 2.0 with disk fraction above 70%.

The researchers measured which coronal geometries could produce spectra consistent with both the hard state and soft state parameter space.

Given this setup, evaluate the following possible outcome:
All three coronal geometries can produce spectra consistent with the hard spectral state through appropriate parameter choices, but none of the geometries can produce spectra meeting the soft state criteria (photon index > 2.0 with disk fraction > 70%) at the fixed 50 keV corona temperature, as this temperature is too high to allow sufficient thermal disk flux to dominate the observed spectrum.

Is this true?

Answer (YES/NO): NO